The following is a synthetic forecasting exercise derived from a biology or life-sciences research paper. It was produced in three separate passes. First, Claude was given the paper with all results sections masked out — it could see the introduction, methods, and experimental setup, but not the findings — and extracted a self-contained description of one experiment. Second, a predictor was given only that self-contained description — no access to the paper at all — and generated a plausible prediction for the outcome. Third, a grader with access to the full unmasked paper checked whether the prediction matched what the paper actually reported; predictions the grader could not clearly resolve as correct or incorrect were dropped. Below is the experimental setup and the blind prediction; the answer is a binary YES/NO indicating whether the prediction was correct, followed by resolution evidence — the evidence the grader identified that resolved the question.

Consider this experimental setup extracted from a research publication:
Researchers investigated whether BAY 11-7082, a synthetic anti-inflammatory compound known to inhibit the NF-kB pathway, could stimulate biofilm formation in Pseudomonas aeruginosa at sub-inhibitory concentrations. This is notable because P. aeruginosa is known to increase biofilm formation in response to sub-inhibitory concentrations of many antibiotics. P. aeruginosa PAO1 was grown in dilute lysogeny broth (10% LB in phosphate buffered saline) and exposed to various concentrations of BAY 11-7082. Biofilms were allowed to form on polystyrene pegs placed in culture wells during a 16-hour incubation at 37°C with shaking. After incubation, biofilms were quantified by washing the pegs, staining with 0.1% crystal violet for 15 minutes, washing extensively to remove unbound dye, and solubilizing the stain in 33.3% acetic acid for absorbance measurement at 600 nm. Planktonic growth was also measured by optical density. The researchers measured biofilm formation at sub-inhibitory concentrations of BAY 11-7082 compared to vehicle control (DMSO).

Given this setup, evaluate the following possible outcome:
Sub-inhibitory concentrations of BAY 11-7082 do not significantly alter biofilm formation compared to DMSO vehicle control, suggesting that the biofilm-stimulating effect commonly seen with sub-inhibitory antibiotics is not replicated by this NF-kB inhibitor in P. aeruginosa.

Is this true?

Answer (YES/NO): NO